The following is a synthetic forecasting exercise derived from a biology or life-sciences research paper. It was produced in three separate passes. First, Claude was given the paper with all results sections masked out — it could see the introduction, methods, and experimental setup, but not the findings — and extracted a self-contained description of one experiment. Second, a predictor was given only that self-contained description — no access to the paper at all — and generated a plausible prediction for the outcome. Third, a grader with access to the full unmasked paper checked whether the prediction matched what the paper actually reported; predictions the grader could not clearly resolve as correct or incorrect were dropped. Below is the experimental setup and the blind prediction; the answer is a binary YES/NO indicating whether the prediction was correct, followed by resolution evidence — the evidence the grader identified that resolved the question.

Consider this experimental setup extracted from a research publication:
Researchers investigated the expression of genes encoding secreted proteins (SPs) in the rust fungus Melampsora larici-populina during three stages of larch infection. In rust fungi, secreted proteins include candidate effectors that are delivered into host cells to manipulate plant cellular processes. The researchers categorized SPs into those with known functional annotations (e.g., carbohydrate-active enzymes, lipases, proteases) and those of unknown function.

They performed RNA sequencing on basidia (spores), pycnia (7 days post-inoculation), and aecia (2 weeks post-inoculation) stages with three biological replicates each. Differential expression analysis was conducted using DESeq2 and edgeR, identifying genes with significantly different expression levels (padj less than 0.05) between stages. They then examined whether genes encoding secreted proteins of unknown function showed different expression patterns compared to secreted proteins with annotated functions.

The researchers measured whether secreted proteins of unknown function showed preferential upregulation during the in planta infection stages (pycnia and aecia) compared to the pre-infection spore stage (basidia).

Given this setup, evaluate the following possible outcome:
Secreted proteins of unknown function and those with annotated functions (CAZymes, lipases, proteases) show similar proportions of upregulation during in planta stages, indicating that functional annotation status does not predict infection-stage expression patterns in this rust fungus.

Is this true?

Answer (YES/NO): NO